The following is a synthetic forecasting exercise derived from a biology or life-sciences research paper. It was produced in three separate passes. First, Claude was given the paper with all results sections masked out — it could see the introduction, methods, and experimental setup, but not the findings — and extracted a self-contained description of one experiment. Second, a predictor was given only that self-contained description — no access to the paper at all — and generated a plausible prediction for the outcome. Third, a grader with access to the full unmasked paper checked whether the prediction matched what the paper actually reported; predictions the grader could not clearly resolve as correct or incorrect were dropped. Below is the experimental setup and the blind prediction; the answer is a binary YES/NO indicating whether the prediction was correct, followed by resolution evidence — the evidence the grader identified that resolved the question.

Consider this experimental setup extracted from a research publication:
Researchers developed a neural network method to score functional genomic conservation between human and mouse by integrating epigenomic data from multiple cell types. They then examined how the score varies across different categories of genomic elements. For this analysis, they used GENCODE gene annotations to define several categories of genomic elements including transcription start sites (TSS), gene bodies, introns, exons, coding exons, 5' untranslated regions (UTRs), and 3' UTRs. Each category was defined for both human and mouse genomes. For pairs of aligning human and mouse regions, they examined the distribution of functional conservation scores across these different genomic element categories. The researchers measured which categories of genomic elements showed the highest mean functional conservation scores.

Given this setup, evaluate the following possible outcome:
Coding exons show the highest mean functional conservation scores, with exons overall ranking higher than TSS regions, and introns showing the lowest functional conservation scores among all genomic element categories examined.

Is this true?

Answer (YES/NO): NO